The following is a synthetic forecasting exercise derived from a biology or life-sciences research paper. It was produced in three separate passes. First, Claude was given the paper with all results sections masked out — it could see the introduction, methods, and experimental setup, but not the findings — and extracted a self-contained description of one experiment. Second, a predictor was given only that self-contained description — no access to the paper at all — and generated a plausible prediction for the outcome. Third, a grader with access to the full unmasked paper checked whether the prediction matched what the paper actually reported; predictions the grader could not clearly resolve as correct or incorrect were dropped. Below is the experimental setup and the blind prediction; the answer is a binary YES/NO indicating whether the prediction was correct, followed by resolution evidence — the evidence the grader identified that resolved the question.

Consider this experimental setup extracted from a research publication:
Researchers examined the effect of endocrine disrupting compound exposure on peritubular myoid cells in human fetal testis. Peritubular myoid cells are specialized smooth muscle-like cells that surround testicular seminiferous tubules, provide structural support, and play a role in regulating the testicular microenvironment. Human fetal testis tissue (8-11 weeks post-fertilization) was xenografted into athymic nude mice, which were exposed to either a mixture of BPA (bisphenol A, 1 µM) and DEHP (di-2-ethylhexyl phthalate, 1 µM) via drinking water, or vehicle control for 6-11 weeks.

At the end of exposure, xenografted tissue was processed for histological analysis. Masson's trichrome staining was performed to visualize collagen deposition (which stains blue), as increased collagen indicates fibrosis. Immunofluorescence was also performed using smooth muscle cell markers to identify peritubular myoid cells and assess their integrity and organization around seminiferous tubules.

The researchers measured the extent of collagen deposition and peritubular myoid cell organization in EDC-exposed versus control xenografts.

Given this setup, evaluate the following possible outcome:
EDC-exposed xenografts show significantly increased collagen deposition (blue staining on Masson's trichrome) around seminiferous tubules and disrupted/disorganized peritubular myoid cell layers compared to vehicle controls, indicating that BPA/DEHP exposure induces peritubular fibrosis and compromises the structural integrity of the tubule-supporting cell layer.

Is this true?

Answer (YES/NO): NO